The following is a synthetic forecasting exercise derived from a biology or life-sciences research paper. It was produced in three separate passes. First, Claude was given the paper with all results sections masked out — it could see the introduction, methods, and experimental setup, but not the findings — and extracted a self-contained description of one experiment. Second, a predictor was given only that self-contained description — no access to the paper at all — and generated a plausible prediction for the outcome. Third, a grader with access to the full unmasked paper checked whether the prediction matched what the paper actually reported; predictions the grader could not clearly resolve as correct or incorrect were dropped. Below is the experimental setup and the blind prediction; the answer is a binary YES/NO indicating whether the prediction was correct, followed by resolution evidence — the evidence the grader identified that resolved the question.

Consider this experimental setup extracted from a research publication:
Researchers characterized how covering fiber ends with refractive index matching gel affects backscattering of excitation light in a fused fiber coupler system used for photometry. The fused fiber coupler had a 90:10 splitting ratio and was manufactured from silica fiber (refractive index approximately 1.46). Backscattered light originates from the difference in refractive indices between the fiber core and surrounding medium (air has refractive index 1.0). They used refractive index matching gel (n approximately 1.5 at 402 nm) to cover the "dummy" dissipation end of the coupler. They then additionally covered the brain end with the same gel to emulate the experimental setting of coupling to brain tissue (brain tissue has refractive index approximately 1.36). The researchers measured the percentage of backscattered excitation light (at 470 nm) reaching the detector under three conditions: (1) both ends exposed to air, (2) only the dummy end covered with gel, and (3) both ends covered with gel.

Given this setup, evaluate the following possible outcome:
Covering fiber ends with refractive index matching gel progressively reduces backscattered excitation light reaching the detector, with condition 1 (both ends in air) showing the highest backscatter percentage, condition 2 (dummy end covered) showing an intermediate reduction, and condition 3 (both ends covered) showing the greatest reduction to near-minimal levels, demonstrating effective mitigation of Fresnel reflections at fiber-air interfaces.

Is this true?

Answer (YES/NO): YES